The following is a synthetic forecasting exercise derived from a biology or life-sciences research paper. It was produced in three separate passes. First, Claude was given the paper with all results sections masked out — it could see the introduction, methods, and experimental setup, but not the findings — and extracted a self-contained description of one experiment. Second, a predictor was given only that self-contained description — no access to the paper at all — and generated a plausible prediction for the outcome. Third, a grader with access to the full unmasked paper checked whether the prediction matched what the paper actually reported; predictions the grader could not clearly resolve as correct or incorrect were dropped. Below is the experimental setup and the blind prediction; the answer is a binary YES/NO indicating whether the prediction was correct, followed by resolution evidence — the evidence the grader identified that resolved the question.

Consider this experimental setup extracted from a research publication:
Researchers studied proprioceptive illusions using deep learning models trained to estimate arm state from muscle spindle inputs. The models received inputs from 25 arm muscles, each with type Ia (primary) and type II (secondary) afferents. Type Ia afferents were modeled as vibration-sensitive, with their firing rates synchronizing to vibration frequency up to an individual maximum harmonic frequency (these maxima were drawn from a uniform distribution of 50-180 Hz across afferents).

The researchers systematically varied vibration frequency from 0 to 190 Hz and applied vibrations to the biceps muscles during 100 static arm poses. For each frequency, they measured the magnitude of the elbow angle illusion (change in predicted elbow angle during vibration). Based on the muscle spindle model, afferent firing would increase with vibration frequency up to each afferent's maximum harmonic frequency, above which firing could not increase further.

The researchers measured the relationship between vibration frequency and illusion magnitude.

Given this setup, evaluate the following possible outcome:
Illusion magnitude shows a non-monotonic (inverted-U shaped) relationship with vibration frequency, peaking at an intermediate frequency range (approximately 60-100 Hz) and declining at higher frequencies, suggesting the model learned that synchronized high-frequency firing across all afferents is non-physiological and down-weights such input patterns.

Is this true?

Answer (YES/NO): YES